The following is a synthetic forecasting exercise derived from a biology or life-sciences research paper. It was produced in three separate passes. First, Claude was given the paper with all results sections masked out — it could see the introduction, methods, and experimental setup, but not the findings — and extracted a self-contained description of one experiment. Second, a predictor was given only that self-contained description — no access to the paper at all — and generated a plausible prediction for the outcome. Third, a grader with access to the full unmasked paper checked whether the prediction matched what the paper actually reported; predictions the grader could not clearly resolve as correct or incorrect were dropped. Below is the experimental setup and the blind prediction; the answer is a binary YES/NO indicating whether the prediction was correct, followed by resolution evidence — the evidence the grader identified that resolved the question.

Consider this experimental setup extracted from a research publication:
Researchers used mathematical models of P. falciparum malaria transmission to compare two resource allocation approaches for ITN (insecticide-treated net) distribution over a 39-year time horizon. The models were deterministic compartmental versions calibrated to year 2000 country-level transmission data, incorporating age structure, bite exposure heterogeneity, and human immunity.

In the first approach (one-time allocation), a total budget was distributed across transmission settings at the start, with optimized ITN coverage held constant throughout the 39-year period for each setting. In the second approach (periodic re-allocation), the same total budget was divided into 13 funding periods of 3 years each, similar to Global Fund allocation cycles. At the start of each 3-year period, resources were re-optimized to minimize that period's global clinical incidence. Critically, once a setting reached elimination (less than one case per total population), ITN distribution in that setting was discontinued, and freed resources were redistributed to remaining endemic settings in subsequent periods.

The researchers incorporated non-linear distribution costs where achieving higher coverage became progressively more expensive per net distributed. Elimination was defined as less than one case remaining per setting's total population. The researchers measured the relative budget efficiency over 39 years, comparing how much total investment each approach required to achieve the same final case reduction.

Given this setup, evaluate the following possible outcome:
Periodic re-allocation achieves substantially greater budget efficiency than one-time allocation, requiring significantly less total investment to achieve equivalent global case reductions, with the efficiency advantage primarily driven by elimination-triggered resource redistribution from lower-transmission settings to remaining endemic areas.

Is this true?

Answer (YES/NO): NO